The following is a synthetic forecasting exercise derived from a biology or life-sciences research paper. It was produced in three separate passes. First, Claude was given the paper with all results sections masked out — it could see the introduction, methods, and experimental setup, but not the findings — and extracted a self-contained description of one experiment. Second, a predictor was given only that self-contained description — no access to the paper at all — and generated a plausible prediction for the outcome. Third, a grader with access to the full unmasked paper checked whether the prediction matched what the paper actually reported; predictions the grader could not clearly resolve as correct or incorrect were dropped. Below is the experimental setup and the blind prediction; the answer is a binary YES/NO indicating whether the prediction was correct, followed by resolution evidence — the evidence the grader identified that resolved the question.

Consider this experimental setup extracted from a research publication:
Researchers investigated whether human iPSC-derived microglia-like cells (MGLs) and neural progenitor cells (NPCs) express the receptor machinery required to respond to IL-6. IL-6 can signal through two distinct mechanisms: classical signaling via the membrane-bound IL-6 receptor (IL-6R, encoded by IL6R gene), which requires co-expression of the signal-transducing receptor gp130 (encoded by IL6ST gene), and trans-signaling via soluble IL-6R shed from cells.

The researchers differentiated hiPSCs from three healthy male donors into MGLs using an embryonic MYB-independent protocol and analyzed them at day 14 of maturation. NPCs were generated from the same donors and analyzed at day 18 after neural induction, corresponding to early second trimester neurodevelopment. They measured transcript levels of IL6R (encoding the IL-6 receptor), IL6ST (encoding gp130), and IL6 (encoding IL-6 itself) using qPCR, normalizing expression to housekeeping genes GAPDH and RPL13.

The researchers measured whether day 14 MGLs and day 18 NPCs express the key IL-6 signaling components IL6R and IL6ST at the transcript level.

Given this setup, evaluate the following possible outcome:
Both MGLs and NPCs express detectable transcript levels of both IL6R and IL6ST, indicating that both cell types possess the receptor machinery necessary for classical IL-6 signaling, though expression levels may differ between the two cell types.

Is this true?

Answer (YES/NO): NO